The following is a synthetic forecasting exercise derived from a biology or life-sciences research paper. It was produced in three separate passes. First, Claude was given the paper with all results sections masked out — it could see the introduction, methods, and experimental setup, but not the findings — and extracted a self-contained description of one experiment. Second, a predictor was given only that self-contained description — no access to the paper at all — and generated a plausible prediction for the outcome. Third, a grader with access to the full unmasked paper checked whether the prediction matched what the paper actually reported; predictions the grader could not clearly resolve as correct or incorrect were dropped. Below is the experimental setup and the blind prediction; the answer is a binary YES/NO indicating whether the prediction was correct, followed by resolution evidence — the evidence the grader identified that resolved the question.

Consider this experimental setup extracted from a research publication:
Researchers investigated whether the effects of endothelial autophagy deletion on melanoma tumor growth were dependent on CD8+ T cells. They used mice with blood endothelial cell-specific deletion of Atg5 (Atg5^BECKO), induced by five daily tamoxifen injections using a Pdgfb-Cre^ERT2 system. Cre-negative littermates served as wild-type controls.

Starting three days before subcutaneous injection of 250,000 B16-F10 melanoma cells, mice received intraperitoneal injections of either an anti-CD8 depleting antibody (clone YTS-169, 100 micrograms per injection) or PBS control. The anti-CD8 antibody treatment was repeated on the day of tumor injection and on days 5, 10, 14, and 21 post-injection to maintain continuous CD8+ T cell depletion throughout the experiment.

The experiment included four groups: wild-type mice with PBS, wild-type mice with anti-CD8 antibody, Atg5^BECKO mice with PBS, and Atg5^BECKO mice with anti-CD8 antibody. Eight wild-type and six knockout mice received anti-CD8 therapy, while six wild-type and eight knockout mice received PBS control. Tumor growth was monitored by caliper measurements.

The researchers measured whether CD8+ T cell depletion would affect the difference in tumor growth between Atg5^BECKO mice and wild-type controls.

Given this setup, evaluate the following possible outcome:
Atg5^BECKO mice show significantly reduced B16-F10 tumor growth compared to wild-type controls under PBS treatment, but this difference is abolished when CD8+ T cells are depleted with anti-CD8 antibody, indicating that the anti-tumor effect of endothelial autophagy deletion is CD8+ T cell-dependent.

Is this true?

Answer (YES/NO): YES